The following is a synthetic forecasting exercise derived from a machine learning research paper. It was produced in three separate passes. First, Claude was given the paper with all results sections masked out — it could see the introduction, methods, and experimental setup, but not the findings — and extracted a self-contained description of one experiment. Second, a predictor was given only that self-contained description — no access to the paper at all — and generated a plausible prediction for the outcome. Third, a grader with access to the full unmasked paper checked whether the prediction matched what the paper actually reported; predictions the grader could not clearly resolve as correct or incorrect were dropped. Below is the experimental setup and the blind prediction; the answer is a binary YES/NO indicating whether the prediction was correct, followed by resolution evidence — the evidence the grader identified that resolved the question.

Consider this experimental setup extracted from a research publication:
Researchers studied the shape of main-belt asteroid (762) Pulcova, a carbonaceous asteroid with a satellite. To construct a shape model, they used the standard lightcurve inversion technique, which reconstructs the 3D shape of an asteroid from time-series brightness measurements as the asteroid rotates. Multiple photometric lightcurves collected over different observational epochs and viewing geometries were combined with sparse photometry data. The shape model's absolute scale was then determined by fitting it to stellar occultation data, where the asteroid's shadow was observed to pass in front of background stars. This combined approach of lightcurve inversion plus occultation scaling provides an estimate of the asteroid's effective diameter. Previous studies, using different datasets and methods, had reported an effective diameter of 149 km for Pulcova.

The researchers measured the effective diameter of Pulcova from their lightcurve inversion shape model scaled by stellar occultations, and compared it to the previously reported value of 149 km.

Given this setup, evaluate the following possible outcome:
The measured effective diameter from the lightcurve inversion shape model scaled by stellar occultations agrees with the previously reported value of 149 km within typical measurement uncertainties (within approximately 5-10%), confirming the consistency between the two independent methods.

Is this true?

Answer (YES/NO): NO